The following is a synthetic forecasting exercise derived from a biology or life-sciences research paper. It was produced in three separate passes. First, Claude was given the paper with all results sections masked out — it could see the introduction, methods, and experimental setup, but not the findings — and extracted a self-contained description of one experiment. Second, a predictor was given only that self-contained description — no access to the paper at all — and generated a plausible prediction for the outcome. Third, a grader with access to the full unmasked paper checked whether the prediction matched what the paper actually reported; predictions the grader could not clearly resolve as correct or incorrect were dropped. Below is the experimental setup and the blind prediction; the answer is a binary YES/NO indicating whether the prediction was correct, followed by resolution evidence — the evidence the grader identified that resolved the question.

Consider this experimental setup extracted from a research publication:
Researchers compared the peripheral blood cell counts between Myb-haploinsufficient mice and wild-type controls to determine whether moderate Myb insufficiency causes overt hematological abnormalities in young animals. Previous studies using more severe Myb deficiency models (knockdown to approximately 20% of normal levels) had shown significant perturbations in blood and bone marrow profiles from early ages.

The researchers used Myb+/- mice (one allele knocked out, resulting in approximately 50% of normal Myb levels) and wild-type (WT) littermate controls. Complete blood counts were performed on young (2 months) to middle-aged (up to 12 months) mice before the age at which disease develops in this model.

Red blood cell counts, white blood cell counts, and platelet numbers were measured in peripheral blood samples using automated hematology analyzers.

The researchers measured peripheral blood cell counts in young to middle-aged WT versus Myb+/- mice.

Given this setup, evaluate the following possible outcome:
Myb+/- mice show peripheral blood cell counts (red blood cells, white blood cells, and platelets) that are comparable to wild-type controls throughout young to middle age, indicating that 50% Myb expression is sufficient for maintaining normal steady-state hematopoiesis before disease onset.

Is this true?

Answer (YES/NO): YES